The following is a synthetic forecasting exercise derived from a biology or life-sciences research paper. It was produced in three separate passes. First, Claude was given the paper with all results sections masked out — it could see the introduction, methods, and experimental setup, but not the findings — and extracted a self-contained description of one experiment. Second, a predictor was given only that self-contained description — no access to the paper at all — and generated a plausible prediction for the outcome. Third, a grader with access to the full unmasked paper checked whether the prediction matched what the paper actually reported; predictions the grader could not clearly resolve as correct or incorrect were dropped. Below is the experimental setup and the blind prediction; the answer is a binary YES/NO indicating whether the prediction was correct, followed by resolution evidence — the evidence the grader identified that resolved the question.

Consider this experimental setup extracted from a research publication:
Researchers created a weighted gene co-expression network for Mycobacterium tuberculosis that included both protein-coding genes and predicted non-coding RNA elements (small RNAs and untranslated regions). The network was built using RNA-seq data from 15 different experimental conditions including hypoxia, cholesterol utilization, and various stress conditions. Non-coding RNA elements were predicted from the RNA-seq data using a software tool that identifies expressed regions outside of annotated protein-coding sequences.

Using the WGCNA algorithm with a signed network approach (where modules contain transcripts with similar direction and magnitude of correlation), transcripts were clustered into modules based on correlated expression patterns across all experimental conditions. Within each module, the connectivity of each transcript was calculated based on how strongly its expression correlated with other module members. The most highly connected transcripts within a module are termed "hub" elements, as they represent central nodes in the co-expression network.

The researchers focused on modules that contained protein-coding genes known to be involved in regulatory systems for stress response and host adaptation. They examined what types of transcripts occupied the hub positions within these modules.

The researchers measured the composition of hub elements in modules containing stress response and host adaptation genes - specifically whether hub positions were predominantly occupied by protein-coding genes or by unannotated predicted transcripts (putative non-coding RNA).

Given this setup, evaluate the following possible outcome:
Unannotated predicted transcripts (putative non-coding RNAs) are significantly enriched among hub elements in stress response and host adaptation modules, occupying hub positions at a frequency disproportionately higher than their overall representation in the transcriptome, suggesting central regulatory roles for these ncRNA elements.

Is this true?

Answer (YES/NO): YES